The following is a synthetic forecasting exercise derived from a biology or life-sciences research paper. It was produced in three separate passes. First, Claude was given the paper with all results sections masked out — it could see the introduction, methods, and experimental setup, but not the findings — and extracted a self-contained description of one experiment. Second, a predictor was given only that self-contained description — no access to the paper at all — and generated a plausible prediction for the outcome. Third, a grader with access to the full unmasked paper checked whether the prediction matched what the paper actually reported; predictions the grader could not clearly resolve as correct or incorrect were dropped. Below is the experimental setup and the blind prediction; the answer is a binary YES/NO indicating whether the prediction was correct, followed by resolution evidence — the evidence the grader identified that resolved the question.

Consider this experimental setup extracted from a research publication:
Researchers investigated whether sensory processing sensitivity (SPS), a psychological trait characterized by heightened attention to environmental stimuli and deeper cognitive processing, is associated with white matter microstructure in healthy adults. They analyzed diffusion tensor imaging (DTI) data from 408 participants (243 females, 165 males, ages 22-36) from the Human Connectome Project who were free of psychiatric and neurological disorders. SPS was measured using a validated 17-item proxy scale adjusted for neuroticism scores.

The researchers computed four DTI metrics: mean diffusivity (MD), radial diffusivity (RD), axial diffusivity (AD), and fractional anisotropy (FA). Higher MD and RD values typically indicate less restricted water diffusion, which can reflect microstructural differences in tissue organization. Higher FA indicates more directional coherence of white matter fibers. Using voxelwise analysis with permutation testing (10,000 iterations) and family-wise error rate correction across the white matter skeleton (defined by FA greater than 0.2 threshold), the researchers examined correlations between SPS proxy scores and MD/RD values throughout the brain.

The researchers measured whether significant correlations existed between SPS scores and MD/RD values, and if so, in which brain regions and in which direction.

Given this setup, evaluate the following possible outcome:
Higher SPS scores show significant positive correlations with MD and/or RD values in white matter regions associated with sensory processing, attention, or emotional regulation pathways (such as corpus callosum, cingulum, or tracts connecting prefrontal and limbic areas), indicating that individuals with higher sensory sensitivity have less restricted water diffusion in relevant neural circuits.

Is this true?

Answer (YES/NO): YES